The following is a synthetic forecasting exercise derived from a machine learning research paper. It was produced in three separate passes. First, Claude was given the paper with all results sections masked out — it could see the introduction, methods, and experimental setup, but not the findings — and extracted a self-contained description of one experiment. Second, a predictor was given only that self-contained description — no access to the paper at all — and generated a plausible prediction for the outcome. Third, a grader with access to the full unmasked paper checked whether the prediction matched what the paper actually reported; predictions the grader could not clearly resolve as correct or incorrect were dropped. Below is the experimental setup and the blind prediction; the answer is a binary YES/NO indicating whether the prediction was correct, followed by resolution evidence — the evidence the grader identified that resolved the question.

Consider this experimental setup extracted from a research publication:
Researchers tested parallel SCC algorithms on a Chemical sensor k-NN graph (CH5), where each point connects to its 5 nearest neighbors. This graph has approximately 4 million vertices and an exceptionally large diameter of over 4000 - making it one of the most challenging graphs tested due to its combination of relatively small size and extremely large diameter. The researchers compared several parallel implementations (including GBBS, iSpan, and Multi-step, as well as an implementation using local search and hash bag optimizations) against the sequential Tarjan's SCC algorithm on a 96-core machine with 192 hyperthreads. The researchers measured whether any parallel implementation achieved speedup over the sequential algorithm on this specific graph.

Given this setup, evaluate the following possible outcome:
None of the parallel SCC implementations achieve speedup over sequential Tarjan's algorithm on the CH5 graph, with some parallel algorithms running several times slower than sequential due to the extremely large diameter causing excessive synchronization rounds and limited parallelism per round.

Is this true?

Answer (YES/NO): YES